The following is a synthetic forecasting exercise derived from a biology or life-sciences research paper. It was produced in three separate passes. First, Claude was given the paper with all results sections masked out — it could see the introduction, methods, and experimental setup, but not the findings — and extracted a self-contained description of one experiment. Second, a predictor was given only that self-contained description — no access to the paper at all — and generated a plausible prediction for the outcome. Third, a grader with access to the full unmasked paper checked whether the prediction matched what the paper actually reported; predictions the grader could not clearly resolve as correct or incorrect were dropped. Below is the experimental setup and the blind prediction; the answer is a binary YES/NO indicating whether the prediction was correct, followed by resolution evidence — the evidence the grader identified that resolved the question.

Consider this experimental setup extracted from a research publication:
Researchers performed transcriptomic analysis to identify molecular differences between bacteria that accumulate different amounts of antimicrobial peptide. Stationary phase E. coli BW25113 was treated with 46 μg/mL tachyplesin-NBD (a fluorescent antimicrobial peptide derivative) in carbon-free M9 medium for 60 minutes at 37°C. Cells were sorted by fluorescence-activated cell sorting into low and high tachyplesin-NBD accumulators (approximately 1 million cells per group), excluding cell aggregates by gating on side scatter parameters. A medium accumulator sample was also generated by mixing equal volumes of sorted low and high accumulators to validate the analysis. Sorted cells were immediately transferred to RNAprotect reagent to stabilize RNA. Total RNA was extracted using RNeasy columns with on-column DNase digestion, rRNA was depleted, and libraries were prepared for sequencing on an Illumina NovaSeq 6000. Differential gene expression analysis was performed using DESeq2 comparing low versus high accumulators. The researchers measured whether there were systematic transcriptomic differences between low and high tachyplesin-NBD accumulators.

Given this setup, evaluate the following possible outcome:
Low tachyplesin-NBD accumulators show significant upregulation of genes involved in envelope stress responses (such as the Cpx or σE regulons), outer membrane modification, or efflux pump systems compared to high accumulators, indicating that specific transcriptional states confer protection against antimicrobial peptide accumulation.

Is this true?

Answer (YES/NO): NO